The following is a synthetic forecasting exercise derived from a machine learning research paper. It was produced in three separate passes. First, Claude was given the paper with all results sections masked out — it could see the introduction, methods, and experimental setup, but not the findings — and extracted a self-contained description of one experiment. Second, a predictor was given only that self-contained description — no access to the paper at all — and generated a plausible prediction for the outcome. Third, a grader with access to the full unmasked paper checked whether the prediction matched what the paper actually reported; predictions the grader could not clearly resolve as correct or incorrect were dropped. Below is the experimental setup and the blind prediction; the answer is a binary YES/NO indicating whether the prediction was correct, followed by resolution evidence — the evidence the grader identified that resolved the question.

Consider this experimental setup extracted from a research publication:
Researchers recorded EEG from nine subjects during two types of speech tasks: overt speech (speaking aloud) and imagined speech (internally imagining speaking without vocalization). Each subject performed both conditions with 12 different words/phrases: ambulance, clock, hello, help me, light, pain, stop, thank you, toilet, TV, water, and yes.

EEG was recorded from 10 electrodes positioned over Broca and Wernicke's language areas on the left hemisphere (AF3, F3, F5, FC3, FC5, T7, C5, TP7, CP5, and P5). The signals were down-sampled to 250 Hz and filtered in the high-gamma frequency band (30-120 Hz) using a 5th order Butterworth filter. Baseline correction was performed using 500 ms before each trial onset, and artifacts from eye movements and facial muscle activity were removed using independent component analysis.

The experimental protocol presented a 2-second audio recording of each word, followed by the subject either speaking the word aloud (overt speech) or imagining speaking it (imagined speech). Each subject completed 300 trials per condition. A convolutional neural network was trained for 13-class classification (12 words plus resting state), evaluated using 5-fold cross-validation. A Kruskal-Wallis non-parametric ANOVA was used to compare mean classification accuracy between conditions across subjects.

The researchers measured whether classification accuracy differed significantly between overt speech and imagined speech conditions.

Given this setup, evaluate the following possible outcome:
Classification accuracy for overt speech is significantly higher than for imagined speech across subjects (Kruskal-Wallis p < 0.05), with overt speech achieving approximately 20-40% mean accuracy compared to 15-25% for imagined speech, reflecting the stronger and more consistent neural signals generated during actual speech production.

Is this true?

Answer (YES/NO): NO